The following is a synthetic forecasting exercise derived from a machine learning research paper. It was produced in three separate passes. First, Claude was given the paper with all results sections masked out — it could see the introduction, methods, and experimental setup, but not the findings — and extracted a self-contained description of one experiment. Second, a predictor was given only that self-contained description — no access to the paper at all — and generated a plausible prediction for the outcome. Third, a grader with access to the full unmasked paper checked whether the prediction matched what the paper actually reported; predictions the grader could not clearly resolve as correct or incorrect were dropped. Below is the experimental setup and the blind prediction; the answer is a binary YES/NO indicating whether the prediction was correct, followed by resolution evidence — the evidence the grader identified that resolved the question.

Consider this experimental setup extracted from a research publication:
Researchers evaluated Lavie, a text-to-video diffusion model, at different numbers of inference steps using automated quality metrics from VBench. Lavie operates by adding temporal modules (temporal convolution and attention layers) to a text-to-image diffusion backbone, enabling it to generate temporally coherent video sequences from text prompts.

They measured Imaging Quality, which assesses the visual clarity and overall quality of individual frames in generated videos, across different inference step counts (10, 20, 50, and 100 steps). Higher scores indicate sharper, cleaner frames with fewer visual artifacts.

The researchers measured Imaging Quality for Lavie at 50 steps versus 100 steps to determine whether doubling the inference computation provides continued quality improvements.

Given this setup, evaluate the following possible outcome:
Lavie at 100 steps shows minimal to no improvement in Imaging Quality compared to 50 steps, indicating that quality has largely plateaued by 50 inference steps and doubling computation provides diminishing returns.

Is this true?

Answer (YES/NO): YES